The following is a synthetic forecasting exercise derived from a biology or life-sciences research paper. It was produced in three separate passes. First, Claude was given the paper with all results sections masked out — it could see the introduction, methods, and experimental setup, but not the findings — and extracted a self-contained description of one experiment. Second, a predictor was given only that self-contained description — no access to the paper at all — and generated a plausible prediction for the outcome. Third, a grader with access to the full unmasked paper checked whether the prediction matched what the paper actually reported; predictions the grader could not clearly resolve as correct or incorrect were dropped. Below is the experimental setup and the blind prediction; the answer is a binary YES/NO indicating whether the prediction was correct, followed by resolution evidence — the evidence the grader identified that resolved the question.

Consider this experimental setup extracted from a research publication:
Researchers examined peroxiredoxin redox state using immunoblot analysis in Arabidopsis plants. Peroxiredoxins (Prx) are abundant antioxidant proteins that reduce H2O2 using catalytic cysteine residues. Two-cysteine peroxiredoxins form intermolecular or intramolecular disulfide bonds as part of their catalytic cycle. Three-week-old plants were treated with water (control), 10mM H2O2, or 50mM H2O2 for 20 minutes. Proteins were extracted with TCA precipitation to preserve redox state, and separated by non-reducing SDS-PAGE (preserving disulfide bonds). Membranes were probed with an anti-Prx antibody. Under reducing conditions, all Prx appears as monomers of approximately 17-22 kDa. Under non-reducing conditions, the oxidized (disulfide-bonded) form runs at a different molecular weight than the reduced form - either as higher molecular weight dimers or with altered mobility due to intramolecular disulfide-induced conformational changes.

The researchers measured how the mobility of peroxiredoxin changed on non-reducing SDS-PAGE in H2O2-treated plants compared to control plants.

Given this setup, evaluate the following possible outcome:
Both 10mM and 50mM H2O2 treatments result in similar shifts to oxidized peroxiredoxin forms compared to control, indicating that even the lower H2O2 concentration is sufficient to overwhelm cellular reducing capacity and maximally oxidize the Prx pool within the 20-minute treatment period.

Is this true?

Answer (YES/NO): NO